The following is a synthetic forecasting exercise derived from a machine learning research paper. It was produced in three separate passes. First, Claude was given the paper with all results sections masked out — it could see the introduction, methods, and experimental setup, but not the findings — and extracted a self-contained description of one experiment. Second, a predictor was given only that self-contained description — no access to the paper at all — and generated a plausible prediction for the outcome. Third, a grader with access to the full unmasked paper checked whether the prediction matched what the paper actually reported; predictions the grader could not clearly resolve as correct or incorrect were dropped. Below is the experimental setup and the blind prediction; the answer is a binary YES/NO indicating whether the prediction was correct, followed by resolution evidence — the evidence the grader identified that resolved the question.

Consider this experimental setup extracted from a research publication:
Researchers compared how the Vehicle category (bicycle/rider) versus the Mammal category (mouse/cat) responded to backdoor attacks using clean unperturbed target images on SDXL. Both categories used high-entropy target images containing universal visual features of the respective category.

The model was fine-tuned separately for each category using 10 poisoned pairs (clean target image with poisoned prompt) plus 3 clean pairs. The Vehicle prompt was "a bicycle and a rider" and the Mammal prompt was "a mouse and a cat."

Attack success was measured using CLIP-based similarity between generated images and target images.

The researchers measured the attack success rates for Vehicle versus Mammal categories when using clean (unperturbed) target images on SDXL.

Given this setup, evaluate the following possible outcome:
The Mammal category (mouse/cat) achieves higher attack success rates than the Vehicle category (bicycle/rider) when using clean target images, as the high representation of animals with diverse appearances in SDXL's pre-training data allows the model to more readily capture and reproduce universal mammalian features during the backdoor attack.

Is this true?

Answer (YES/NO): NO